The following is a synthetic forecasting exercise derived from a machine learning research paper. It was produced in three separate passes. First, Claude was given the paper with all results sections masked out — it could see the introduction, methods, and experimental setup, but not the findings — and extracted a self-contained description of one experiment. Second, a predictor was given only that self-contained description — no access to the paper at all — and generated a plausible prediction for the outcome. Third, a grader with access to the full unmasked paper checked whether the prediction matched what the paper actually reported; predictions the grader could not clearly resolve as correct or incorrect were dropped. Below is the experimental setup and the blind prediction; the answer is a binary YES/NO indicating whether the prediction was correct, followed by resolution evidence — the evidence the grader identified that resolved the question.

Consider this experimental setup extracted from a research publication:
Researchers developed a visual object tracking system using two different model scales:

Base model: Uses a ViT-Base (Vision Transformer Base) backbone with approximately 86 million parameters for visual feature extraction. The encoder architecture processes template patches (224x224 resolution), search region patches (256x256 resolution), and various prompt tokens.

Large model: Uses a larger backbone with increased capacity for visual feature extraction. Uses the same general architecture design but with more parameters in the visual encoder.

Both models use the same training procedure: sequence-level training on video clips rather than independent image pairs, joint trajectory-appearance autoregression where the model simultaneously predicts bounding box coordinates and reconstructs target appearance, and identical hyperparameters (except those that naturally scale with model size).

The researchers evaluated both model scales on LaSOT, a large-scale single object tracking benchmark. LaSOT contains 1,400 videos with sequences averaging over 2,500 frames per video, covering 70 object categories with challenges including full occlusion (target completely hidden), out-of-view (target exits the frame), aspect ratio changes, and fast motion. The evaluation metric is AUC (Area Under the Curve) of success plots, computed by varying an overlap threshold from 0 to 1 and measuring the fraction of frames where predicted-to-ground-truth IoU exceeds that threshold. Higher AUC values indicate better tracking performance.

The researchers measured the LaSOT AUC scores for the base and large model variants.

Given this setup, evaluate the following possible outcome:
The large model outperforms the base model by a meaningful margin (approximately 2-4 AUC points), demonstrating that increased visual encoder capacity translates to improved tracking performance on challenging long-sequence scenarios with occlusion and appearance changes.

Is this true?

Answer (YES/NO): NO